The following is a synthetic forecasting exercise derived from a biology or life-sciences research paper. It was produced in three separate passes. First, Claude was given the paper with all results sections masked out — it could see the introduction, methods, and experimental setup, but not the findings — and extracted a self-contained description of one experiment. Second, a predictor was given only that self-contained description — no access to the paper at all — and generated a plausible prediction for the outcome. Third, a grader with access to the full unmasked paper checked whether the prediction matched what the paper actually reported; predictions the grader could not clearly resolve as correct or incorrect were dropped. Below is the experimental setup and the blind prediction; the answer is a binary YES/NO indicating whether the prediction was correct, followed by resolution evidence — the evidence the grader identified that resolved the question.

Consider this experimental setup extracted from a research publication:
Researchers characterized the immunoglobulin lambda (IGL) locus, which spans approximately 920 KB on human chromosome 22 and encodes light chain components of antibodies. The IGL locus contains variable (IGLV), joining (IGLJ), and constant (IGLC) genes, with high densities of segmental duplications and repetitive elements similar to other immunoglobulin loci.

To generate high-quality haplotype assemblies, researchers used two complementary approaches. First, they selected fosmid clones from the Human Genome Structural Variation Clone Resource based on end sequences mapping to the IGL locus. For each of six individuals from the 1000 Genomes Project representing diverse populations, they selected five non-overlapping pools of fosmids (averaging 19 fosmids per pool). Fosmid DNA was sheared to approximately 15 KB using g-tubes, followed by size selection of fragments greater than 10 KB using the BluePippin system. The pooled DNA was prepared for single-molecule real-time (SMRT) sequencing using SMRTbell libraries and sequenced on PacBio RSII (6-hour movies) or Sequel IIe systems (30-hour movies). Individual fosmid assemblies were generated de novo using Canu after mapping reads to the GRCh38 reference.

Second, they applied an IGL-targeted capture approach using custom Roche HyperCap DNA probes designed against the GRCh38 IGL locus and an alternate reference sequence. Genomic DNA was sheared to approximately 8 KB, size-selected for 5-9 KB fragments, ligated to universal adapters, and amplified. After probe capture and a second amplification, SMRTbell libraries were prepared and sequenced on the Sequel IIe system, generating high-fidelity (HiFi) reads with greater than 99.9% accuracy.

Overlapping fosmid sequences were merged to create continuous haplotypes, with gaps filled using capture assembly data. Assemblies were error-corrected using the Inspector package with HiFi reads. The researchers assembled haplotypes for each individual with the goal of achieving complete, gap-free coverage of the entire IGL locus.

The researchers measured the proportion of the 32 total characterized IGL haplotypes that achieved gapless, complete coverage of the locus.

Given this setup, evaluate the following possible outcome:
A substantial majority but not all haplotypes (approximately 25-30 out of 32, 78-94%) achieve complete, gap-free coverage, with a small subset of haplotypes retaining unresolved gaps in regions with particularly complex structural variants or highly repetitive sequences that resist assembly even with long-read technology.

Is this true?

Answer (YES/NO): NO